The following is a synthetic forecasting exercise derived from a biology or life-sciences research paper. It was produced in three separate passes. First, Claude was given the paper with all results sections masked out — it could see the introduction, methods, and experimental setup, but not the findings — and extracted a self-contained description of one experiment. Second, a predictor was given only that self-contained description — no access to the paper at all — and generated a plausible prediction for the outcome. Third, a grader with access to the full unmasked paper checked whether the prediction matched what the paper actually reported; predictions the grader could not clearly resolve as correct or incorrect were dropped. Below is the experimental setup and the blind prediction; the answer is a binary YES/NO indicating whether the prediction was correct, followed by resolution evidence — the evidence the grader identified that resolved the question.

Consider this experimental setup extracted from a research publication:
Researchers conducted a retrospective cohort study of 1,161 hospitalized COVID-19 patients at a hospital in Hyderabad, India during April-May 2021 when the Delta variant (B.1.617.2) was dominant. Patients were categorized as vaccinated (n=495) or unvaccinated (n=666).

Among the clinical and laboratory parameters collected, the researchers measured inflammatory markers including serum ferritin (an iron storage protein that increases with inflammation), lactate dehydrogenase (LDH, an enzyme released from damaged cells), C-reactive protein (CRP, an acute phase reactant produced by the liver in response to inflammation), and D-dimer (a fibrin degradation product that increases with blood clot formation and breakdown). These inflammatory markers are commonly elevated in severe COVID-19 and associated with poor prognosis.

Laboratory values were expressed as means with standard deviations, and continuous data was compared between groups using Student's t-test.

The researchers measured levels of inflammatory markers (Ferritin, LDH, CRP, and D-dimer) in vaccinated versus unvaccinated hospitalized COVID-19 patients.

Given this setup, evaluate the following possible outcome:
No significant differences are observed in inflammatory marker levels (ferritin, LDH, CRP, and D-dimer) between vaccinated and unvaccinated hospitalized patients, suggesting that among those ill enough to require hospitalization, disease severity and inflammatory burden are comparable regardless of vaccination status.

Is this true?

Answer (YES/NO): NO